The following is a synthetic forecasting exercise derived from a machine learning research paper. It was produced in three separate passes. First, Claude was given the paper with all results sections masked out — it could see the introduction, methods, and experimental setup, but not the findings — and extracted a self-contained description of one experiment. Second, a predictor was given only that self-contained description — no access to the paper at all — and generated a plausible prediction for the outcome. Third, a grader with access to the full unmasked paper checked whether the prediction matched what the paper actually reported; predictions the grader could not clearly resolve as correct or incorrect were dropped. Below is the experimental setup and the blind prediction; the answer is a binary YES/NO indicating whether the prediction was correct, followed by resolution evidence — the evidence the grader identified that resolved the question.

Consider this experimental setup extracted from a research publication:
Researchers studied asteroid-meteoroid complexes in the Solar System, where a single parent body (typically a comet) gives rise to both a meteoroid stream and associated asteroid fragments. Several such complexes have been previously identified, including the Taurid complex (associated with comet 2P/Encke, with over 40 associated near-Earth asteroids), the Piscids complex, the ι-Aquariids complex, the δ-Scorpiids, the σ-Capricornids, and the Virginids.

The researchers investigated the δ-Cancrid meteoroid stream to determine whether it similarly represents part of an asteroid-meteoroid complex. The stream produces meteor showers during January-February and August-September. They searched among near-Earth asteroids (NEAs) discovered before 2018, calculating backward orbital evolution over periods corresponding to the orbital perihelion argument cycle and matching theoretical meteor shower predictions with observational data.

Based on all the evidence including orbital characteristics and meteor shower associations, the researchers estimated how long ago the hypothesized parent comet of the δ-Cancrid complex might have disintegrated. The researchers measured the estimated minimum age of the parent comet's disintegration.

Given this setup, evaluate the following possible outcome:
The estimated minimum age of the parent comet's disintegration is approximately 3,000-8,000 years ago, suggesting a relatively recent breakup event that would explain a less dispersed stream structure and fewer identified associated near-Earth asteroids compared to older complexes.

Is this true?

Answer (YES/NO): NO